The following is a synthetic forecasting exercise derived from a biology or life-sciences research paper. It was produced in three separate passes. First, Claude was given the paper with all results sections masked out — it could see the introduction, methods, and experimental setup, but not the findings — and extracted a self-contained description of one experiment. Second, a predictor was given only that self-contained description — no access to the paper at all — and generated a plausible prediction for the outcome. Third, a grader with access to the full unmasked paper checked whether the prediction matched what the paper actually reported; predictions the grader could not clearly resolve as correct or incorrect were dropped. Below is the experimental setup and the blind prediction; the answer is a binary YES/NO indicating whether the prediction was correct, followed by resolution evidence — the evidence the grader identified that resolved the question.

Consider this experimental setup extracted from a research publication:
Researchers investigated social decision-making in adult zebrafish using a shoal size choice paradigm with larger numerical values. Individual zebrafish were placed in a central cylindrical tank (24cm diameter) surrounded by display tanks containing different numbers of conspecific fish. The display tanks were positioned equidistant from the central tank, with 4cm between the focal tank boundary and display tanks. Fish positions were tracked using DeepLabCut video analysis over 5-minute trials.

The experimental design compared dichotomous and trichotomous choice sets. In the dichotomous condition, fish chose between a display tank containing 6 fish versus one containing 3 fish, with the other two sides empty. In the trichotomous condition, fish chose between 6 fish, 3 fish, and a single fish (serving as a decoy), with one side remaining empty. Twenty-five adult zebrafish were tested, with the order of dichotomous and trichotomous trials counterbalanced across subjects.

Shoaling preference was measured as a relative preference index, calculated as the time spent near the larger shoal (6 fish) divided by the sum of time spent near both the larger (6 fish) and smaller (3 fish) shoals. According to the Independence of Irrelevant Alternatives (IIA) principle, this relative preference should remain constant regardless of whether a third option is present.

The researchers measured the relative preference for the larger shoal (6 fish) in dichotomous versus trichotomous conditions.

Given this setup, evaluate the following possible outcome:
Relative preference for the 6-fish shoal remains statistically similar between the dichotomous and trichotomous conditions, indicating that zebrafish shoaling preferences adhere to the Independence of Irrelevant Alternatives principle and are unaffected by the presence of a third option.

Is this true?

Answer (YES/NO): NO